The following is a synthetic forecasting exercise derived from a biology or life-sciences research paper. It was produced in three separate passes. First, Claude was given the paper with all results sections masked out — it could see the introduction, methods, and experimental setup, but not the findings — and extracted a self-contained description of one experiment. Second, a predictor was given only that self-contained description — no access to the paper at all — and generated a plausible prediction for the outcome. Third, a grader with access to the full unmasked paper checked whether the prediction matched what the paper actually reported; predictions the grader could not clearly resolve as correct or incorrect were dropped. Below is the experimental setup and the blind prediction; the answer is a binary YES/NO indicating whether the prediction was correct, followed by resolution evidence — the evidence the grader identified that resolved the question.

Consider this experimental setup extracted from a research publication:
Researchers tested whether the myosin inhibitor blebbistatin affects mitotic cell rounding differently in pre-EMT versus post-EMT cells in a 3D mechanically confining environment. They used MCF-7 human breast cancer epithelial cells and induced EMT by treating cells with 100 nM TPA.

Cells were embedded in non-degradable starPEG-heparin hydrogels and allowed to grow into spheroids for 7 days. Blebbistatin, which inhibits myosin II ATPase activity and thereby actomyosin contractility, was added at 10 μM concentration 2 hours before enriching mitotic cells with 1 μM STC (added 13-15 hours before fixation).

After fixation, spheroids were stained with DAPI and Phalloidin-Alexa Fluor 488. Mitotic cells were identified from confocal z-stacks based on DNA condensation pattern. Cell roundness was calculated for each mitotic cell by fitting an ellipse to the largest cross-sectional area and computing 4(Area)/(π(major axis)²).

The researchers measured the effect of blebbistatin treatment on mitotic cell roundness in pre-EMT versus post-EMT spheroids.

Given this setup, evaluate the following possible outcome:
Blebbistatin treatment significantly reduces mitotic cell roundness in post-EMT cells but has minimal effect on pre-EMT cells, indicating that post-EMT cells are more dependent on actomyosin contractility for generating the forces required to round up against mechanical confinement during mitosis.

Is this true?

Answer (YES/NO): NO